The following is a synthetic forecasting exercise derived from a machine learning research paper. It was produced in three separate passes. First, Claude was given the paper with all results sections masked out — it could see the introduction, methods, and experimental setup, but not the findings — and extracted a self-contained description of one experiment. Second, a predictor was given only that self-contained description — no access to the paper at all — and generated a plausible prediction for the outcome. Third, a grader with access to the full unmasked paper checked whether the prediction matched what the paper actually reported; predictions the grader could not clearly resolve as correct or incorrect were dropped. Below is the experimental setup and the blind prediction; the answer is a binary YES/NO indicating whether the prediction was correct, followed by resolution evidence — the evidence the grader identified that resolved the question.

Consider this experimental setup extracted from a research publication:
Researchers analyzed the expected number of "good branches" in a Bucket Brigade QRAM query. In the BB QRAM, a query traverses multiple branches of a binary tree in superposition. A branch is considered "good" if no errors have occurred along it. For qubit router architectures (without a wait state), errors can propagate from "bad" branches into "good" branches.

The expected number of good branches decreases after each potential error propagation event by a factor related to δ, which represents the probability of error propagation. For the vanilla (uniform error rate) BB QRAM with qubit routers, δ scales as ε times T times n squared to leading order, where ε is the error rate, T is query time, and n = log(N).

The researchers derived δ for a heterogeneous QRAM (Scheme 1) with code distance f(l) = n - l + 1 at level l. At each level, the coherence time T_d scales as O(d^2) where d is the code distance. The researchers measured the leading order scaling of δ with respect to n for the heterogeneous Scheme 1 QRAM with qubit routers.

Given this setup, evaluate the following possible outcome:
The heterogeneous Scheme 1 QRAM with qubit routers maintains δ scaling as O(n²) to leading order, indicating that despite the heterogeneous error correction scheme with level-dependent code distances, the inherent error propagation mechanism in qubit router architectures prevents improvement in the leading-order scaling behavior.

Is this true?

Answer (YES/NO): NO